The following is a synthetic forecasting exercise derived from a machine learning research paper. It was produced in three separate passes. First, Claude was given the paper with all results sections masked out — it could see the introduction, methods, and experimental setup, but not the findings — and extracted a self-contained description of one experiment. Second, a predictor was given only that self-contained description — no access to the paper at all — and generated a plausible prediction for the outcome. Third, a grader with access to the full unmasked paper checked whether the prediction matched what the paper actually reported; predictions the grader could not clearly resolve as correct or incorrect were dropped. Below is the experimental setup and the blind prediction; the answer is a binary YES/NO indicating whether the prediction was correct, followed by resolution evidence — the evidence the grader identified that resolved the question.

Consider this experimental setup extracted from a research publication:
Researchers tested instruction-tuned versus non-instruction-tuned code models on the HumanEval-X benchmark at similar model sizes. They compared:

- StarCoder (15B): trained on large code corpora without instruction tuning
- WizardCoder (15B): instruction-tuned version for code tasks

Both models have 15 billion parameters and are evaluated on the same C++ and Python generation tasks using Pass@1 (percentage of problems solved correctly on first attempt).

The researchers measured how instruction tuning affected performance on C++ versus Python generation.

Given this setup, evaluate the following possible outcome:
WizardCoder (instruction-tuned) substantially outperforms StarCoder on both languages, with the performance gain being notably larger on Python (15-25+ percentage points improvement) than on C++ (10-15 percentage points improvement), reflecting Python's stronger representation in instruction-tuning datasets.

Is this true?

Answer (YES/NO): NO